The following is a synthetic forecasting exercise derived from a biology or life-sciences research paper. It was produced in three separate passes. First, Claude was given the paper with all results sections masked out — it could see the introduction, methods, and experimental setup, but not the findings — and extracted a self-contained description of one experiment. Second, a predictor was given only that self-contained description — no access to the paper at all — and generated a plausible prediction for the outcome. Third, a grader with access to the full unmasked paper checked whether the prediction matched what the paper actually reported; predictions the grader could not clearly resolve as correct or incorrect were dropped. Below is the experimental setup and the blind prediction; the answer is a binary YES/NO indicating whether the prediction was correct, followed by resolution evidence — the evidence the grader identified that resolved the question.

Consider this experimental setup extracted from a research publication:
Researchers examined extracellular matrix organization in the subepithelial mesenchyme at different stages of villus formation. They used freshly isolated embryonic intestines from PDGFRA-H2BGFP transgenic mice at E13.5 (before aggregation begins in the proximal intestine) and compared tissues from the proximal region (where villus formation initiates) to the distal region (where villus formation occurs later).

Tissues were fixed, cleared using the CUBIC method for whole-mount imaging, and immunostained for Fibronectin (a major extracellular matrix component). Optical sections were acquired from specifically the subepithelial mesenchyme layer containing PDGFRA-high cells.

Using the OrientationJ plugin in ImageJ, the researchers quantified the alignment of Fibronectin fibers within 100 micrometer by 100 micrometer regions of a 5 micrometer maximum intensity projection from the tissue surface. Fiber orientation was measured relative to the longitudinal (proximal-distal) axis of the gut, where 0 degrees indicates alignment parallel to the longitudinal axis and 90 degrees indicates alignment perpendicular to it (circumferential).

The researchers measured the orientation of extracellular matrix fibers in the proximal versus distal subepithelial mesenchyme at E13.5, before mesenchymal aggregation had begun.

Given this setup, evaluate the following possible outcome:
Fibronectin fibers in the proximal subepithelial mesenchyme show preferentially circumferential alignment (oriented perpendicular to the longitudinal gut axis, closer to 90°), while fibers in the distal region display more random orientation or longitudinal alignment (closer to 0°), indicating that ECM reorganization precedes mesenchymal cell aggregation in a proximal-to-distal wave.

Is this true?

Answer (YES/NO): NO